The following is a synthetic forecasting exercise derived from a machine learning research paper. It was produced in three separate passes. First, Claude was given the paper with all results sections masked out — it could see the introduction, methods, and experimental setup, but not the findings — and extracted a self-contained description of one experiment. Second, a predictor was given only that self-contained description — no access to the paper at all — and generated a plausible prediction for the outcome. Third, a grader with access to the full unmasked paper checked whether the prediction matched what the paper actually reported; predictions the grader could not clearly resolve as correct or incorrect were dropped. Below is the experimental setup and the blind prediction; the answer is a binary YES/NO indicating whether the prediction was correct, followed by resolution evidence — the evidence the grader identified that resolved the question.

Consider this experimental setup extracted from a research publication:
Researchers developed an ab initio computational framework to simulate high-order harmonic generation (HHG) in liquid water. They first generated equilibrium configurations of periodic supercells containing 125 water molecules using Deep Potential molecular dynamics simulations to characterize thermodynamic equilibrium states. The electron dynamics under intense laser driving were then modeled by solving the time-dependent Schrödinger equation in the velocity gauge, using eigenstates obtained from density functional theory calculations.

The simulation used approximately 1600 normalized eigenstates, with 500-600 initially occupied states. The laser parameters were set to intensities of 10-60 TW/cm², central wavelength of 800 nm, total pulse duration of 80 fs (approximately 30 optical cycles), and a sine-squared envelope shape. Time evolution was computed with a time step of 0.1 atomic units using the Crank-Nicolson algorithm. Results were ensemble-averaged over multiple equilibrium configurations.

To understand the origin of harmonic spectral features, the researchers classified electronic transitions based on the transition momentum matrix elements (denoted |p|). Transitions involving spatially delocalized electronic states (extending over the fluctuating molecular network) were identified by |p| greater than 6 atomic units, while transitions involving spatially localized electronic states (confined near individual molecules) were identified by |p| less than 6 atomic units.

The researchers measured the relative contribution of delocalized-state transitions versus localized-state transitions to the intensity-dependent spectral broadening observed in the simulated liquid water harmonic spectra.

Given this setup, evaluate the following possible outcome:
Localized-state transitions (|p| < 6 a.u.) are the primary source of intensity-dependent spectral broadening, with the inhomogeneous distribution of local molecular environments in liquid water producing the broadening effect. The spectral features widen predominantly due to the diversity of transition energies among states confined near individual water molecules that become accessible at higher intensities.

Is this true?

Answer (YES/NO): NO